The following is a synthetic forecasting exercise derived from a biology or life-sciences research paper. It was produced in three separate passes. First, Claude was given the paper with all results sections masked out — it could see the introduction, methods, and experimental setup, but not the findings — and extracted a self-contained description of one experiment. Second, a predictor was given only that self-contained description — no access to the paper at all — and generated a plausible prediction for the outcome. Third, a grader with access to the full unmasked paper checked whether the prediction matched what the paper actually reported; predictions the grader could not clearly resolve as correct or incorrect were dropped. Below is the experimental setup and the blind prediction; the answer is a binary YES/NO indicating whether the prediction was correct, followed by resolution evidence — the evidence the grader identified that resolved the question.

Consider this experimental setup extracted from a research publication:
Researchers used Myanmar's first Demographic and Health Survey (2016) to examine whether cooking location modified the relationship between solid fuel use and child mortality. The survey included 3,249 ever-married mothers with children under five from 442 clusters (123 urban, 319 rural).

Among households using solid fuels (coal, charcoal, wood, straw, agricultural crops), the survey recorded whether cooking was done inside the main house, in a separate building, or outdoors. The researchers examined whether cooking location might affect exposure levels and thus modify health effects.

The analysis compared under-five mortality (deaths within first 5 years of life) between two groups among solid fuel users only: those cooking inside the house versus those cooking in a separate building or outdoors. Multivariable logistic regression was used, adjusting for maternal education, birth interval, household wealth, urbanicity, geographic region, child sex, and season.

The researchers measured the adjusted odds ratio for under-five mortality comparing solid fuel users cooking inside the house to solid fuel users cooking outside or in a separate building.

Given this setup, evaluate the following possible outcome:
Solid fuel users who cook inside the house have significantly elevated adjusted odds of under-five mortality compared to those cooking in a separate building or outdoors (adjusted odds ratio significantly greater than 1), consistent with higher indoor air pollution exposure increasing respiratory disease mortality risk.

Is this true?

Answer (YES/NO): NO